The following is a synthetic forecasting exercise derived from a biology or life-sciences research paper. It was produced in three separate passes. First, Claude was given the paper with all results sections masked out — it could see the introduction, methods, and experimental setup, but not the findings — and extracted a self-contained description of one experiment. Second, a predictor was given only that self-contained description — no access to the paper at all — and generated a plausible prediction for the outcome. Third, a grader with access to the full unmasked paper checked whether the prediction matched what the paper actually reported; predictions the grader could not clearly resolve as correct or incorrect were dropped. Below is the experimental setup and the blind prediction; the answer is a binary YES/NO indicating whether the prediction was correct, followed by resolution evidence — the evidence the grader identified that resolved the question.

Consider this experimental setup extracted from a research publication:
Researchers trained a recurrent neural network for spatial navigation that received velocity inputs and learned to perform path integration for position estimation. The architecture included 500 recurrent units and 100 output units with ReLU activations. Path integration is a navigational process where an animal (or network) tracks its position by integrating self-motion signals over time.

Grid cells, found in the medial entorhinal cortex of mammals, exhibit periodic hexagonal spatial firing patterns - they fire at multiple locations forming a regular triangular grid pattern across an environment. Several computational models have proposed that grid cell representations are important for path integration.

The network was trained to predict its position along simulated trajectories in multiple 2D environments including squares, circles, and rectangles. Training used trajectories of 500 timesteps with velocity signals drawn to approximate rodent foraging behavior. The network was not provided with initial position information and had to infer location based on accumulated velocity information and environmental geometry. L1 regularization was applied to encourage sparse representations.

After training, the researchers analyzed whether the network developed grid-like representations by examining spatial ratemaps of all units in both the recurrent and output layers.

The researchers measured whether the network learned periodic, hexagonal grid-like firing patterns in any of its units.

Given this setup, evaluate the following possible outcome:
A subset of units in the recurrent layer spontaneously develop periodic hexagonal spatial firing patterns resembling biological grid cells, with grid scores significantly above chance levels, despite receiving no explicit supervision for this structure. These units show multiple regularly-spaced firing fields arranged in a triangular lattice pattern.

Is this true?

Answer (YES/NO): NO